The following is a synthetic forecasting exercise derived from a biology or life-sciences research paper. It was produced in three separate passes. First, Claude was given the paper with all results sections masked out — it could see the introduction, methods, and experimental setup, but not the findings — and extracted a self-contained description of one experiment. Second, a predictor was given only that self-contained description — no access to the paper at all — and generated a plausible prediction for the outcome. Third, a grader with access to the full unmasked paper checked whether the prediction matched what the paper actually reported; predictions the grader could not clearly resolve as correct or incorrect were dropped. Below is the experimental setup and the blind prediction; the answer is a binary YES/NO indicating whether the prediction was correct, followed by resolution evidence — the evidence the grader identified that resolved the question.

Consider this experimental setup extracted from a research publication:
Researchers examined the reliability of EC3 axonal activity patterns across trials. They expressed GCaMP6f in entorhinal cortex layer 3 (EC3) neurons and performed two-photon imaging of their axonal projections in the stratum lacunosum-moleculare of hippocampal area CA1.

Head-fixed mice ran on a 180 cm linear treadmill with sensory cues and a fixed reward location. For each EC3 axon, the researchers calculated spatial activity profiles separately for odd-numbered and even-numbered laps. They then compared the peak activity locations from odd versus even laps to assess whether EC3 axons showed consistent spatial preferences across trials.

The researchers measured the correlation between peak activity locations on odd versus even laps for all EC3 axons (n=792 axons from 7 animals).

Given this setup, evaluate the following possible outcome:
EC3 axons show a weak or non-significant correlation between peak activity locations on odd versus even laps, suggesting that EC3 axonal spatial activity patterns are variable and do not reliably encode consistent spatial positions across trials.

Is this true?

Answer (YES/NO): YES